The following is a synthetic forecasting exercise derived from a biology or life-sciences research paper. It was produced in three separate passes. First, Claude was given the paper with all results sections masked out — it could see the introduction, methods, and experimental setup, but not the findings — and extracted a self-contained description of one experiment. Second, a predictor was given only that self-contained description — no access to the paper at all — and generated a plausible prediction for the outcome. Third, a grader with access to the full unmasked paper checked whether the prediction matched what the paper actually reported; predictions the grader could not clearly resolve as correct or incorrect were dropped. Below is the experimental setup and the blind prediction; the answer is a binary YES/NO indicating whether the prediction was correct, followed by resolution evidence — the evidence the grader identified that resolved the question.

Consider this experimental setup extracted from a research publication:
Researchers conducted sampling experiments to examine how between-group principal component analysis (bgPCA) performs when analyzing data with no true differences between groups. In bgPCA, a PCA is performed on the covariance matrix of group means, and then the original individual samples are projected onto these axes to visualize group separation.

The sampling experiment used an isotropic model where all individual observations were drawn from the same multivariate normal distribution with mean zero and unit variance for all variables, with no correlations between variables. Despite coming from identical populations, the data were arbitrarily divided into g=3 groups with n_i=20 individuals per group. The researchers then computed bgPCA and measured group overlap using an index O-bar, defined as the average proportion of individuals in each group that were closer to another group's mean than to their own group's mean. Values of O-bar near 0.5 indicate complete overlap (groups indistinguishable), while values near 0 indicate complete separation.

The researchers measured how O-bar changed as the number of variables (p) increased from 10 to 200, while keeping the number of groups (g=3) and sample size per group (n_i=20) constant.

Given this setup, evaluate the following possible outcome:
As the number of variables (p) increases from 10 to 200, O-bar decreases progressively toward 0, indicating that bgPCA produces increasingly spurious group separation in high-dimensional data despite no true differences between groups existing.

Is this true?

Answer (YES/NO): YES